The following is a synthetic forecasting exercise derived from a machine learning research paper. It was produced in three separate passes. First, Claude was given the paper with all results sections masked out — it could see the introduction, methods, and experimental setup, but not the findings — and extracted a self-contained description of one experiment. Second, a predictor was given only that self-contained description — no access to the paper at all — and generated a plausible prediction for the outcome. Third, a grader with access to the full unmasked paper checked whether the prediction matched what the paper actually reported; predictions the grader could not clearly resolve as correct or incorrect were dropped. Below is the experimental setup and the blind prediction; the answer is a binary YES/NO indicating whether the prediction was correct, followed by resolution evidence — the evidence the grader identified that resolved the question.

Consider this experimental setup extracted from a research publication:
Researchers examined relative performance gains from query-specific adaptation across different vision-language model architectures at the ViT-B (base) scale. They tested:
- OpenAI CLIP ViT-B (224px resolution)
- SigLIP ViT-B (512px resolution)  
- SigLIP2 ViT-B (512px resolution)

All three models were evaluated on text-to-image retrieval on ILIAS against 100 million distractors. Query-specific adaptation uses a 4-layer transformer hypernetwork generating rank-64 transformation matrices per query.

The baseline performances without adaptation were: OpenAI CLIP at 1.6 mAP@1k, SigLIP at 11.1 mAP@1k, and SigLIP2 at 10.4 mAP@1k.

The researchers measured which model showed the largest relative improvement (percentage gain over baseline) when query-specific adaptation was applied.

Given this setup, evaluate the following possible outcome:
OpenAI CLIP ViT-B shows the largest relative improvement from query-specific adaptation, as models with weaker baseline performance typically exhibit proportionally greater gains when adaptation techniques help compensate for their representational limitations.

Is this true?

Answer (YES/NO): YES